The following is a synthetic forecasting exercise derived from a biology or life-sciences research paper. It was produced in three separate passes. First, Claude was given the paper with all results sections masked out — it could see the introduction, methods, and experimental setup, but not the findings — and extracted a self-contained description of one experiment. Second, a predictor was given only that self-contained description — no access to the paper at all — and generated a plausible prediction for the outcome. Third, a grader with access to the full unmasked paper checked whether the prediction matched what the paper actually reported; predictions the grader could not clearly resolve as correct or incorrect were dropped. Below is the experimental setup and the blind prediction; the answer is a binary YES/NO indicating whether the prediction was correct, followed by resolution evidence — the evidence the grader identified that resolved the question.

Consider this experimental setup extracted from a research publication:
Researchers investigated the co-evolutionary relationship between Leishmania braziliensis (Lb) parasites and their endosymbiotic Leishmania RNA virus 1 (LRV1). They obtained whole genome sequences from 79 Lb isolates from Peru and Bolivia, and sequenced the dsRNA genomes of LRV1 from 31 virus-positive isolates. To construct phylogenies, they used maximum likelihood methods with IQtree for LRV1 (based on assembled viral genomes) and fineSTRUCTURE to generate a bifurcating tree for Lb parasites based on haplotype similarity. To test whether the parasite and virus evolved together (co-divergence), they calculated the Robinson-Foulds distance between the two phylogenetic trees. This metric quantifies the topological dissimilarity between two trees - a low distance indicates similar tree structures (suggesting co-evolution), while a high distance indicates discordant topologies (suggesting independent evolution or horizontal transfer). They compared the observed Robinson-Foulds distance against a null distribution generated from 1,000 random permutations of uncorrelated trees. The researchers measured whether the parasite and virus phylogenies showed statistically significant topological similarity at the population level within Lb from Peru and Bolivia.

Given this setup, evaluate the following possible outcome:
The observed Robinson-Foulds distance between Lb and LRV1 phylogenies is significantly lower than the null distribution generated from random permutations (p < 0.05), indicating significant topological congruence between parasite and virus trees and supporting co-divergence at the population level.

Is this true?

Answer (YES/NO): NO